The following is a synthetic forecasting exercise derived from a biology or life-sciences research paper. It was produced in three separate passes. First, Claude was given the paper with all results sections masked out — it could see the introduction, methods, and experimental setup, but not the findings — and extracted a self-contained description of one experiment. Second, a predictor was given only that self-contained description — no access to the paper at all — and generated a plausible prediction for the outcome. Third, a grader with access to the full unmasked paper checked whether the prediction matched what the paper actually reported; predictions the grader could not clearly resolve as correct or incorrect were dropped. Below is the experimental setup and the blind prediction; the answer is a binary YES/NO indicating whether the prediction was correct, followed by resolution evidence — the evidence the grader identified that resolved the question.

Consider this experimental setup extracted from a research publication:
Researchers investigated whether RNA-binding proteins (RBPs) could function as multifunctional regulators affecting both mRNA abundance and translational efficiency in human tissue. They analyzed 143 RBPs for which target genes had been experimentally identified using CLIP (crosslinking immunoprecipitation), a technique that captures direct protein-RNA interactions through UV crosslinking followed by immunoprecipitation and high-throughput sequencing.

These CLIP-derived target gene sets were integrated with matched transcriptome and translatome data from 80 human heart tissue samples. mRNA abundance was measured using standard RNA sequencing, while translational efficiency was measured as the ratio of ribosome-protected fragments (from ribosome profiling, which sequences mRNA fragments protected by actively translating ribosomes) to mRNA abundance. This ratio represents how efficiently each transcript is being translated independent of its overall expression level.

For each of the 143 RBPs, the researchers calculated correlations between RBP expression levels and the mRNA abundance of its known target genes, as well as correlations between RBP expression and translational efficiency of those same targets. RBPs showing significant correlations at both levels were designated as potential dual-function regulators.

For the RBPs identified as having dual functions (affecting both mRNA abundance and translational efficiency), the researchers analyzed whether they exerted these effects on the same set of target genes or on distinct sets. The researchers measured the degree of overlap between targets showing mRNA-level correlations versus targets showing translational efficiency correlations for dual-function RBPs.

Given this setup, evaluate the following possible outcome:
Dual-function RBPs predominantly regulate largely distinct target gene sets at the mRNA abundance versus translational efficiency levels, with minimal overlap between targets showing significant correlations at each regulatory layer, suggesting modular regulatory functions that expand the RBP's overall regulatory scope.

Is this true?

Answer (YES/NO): YES